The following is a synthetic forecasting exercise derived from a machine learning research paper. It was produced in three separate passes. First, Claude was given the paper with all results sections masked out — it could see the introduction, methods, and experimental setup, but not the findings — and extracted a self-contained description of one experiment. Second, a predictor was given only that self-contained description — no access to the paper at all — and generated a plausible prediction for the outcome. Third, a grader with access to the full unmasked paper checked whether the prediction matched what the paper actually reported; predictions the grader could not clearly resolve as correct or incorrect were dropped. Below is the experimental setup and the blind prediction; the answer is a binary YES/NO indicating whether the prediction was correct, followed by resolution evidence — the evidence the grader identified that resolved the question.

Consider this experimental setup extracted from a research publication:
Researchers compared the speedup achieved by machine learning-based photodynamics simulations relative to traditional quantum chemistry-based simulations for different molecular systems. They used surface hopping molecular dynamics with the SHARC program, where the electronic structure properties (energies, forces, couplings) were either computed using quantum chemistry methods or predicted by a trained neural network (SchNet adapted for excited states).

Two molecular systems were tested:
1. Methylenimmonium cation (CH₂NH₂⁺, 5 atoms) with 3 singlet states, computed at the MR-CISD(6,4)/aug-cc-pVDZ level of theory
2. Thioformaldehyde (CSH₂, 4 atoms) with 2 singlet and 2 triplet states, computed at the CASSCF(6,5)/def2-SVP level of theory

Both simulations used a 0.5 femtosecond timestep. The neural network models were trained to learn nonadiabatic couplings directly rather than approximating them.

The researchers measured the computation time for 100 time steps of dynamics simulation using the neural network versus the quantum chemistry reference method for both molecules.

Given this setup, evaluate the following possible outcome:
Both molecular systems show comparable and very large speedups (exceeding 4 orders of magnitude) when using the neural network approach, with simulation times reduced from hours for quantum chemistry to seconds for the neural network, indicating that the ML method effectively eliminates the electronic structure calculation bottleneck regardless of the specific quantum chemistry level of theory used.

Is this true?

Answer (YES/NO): NO